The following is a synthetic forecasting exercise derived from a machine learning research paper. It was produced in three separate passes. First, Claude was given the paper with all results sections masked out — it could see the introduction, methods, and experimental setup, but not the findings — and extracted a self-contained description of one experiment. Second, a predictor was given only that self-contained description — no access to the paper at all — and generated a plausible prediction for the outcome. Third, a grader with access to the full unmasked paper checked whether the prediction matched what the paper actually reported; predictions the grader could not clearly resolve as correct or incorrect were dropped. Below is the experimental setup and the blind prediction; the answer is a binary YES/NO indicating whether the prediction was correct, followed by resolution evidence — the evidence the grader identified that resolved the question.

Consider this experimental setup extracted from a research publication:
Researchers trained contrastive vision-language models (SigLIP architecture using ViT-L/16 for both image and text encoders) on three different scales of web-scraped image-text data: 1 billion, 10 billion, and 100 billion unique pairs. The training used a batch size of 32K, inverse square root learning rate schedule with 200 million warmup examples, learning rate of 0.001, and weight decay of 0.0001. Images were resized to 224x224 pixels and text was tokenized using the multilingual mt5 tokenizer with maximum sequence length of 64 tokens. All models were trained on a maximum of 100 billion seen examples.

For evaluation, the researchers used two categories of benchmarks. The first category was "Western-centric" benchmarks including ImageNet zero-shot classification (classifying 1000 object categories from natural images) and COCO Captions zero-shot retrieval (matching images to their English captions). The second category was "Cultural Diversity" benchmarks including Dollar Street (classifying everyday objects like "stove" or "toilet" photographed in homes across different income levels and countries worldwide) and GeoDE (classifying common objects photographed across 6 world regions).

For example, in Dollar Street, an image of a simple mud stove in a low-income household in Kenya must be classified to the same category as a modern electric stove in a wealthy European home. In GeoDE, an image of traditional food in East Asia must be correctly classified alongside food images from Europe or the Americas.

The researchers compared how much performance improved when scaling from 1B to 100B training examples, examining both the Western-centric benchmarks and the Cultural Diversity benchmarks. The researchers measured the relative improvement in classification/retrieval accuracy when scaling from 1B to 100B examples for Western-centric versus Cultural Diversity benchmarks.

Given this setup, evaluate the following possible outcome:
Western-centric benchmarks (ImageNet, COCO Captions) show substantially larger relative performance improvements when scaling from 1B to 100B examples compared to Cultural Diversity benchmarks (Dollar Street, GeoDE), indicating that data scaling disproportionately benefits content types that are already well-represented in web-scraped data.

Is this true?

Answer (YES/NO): NO